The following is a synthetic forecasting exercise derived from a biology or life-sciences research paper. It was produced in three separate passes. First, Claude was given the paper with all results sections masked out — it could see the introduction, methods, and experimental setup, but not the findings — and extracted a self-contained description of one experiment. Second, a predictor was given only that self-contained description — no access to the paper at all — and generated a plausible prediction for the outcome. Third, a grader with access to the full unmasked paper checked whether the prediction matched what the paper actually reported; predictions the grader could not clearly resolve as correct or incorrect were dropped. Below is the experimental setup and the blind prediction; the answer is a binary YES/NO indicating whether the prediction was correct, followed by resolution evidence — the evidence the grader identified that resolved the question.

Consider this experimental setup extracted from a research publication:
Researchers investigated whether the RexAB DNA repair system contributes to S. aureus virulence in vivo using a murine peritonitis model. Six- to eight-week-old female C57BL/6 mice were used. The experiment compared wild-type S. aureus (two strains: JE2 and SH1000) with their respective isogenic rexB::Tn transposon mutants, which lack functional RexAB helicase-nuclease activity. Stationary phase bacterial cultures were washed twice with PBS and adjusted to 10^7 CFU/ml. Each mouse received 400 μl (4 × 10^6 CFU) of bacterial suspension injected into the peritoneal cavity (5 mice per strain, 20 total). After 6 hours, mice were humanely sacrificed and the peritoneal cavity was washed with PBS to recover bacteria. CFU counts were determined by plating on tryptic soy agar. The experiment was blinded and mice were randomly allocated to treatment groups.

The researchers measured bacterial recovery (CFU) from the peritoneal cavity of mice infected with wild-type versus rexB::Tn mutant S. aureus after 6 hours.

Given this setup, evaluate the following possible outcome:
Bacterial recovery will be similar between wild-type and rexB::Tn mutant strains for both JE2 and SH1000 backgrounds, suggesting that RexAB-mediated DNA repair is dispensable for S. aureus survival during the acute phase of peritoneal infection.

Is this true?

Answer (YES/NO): NO